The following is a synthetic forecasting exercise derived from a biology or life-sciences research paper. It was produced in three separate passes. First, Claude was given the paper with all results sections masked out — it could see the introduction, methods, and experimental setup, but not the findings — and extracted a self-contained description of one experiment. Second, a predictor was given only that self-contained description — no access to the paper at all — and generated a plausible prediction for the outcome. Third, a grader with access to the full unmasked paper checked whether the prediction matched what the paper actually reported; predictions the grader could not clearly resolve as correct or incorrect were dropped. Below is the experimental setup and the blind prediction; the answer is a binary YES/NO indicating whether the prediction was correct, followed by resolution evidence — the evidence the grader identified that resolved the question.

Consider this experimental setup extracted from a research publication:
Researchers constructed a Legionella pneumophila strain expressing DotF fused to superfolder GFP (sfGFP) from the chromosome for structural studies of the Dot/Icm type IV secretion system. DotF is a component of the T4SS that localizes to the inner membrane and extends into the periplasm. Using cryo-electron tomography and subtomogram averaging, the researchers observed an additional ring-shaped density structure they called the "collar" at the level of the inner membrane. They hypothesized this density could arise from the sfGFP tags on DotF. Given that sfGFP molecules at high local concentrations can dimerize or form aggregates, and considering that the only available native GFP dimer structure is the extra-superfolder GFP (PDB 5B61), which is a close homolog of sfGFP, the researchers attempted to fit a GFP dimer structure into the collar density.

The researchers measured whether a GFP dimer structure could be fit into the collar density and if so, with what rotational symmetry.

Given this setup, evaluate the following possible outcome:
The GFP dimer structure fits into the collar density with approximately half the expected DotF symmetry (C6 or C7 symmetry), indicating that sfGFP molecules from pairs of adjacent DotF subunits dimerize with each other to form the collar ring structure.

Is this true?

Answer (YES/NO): NO